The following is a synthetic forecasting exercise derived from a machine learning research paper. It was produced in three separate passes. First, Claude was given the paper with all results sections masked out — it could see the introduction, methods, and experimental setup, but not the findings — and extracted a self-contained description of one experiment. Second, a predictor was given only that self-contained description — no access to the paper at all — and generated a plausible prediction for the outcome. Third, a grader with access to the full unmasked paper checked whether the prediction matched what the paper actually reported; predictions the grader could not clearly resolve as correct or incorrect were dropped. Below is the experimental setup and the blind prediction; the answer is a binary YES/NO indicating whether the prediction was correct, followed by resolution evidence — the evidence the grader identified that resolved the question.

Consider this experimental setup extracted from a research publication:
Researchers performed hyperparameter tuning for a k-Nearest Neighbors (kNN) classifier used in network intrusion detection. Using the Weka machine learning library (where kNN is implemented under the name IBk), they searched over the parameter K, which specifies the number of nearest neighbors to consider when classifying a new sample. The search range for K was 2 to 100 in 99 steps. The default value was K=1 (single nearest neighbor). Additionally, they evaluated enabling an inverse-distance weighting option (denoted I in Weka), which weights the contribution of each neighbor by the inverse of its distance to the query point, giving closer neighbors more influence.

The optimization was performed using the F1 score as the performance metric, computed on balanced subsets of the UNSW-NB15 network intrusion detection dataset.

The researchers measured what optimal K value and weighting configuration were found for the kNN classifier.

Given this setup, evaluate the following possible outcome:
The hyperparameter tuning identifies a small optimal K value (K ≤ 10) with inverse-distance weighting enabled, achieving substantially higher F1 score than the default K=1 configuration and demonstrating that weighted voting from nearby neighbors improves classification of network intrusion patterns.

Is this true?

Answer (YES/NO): NO